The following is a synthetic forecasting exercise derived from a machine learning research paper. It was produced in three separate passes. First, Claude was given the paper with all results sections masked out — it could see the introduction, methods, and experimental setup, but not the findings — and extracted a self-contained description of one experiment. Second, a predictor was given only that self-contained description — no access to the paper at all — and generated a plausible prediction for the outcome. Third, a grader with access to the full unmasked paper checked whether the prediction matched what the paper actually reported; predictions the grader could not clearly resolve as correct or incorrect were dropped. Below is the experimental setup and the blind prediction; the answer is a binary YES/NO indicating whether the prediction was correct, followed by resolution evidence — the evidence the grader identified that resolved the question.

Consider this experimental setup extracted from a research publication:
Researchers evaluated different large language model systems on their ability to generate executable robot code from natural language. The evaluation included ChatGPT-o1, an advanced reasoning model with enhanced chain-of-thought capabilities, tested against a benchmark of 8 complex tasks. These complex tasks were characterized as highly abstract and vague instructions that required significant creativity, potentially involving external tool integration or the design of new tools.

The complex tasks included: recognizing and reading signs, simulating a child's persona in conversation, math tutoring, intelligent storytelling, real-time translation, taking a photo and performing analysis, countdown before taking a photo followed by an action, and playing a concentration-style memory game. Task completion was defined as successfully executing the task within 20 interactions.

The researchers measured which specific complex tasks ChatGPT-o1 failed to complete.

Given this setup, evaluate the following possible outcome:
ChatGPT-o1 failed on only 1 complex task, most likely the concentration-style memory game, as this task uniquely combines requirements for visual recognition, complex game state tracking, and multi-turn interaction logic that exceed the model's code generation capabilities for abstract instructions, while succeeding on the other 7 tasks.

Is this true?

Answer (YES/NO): NO